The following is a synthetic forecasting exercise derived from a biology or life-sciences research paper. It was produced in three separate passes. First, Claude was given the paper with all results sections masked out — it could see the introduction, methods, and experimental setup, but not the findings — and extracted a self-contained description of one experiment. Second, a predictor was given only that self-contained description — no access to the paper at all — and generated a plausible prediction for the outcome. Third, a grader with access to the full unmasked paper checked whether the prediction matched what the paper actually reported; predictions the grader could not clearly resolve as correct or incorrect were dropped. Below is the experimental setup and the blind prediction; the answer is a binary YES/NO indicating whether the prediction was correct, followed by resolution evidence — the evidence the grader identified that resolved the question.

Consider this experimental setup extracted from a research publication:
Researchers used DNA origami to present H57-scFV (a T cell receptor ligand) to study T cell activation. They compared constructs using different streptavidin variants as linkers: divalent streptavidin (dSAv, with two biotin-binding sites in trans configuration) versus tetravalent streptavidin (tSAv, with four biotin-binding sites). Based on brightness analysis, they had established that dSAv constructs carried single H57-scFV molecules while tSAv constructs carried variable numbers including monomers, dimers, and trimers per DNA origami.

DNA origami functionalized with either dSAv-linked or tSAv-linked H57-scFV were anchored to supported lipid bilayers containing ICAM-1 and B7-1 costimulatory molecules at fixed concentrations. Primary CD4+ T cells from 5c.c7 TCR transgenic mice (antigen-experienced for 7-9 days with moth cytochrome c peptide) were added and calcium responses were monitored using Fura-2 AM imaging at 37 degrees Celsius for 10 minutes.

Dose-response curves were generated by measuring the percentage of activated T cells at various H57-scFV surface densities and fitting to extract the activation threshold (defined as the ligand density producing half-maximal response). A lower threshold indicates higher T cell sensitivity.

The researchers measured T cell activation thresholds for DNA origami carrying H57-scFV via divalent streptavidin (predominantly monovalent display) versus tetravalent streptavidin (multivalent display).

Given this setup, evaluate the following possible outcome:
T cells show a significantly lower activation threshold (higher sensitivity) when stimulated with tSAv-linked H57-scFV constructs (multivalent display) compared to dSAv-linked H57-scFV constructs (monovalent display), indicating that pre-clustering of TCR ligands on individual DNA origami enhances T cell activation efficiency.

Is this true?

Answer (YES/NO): YES